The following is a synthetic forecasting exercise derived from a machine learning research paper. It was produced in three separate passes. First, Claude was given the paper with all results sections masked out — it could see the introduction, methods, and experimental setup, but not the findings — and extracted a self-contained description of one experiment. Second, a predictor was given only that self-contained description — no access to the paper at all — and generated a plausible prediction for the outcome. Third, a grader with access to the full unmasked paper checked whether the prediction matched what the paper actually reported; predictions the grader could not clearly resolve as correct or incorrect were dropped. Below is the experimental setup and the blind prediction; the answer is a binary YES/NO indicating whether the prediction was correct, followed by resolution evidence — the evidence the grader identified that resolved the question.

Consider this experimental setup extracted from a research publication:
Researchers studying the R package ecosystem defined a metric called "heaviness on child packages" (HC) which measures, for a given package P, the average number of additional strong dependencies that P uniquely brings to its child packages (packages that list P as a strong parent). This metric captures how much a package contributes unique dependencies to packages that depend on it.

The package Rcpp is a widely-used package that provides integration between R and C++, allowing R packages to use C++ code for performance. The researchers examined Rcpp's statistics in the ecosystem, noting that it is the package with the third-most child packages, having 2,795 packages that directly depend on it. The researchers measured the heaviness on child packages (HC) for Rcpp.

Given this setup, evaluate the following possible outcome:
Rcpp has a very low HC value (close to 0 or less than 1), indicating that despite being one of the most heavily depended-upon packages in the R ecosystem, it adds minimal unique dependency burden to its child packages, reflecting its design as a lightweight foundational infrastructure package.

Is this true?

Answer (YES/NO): YES